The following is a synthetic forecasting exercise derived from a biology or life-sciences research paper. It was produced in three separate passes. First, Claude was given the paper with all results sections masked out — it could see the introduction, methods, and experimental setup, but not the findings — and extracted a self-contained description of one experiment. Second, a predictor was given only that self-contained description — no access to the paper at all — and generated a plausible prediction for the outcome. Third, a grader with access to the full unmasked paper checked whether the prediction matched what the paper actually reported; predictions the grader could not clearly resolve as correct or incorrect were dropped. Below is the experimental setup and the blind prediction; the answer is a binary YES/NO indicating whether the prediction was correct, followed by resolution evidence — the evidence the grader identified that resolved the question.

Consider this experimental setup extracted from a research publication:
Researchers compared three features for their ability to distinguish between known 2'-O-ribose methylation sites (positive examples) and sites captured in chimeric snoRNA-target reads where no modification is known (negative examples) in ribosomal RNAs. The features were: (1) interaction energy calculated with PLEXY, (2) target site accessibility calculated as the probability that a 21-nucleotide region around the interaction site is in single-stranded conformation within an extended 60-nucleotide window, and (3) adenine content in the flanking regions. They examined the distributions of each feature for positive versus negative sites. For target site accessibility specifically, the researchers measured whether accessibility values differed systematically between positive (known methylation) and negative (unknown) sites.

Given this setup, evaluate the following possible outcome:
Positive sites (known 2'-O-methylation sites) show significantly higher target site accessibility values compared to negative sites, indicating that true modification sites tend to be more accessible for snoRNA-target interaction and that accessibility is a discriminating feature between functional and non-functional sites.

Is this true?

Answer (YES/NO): YES